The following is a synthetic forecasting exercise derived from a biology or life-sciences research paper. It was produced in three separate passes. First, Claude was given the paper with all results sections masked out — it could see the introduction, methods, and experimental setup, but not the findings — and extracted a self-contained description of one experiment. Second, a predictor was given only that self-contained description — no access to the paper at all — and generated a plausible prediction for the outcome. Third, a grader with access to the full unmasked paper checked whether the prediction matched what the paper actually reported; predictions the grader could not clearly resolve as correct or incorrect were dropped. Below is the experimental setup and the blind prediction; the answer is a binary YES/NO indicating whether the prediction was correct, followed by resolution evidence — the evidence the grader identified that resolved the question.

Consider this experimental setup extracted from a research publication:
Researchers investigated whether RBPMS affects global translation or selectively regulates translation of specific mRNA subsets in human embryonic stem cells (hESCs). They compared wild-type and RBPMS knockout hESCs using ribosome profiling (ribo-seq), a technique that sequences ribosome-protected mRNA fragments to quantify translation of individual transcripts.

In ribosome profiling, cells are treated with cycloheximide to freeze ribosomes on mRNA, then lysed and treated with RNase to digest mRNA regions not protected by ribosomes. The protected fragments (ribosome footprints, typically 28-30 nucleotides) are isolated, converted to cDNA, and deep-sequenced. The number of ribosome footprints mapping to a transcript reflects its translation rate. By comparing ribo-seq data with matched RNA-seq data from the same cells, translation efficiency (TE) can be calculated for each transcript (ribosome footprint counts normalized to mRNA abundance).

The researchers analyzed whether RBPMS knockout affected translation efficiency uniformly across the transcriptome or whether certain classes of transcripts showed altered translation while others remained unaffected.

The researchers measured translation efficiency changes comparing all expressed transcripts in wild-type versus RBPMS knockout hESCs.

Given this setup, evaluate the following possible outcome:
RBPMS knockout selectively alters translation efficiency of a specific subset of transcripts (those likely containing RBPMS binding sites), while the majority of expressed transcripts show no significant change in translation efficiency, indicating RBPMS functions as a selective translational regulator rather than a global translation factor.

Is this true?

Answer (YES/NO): NO